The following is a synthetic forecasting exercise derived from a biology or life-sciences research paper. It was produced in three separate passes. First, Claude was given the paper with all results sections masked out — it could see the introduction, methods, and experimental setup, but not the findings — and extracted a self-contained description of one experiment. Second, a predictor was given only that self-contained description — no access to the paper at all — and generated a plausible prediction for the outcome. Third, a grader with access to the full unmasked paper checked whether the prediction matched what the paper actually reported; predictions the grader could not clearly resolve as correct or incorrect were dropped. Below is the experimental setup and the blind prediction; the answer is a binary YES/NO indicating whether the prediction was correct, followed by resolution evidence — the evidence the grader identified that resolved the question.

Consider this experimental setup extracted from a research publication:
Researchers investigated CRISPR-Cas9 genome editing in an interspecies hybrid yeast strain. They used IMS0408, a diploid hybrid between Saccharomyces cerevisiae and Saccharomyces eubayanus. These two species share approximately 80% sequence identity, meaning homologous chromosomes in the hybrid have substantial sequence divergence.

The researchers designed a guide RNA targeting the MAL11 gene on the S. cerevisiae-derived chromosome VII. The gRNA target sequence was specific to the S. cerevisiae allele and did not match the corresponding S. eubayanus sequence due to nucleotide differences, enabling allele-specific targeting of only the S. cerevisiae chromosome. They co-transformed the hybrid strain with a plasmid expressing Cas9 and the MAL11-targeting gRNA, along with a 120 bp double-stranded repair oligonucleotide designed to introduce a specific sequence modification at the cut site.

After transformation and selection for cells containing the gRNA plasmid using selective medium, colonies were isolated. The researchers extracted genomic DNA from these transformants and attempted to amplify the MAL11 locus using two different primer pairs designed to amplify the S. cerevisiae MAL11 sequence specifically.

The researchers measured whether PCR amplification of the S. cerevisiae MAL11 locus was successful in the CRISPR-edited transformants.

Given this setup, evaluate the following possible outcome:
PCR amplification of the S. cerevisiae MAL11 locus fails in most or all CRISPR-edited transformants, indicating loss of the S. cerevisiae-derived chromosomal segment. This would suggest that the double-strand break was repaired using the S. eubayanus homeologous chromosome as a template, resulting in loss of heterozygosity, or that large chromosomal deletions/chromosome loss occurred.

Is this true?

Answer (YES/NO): YES